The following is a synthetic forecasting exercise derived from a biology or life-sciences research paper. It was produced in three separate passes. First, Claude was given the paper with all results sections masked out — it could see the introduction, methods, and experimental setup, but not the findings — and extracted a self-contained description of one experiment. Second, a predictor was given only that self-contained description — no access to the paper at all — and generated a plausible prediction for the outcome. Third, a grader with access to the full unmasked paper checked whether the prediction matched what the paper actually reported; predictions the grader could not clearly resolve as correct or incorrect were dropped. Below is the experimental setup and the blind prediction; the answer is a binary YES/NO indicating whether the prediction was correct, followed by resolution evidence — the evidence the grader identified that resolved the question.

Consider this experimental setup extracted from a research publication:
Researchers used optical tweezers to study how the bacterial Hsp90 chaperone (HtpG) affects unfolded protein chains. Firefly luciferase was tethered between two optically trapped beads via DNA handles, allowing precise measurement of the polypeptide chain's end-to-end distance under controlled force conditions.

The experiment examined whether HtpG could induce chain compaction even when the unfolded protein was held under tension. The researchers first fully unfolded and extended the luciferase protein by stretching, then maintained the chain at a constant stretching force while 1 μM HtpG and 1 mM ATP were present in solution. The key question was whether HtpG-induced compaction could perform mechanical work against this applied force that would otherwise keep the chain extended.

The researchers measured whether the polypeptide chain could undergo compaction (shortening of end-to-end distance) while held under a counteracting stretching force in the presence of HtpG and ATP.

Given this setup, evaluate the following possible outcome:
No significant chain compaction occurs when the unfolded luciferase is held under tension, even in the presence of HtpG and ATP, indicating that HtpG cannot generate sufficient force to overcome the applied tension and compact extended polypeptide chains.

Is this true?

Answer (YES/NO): NO